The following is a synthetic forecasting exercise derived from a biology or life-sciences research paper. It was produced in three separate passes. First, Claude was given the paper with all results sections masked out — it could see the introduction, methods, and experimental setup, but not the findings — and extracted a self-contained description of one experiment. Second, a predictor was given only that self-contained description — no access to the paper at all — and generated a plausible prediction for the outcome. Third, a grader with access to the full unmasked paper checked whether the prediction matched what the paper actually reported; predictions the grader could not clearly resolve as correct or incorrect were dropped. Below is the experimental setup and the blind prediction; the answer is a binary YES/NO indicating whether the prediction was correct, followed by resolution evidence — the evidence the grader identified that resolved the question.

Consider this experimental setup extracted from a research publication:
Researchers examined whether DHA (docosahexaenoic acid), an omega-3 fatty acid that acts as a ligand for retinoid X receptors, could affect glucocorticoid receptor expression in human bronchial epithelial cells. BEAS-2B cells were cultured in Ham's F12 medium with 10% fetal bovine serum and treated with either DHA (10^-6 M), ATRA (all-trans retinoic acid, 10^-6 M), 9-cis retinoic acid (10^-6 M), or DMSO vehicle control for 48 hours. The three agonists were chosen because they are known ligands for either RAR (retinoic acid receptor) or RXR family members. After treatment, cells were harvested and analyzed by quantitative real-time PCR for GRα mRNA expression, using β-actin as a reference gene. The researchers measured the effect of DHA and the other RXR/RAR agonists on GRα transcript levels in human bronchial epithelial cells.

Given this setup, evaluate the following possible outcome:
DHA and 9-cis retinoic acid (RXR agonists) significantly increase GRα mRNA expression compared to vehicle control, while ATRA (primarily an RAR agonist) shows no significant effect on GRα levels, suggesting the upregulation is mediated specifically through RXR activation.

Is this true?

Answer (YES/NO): NO